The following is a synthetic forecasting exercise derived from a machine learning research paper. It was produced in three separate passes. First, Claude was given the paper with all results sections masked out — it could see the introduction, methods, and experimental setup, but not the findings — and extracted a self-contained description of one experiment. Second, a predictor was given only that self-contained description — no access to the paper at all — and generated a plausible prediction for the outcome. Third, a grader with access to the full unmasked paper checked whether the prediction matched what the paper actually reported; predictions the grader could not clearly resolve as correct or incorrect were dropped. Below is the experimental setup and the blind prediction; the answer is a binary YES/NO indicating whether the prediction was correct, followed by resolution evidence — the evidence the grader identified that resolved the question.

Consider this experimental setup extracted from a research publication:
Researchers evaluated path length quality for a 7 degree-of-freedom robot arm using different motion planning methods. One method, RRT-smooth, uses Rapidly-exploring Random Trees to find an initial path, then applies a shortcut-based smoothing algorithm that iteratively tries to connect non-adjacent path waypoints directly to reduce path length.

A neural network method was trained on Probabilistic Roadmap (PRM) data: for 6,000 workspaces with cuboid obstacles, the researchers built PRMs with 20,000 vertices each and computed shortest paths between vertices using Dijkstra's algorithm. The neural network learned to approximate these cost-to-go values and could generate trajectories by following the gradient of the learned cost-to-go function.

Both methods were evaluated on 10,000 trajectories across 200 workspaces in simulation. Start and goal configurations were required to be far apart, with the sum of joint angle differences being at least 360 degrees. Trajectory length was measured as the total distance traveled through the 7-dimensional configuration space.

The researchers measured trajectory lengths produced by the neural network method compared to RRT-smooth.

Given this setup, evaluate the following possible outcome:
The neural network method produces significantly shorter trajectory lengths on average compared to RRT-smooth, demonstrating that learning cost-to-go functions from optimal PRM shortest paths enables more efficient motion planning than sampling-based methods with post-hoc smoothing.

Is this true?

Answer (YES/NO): NO